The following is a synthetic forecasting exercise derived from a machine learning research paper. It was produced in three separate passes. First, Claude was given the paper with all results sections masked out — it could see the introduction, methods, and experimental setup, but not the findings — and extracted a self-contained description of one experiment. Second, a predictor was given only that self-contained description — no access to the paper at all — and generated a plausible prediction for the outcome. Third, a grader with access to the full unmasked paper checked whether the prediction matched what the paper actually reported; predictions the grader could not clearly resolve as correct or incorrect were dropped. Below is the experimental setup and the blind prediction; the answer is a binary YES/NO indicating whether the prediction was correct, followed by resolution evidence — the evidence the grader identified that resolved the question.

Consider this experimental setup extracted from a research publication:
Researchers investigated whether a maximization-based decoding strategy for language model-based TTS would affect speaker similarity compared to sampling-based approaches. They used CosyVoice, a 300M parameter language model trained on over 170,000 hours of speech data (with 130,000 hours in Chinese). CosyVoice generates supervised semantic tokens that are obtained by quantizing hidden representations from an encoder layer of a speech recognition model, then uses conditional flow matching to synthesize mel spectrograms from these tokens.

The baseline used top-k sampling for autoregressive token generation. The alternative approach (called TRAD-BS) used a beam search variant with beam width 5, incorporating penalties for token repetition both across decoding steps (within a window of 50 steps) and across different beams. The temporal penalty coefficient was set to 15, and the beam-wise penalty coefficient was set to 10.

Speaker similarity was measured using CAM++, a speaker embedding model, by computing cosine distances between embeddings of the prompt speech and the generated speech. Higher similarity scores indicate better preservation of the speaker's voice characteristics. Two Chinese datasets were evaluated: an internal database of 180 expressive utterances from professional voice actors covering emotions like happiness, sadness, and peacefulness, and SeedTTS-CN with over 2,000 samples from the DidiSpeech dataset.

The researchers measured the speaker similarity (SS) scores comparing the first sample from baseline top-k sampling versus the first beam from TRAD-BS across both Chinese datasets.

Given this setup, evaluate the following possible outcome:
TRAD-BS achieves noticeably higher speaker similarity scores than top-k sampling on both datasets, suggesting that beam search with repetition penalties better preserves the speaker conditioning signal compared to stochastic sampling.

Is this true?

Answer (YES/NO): NO